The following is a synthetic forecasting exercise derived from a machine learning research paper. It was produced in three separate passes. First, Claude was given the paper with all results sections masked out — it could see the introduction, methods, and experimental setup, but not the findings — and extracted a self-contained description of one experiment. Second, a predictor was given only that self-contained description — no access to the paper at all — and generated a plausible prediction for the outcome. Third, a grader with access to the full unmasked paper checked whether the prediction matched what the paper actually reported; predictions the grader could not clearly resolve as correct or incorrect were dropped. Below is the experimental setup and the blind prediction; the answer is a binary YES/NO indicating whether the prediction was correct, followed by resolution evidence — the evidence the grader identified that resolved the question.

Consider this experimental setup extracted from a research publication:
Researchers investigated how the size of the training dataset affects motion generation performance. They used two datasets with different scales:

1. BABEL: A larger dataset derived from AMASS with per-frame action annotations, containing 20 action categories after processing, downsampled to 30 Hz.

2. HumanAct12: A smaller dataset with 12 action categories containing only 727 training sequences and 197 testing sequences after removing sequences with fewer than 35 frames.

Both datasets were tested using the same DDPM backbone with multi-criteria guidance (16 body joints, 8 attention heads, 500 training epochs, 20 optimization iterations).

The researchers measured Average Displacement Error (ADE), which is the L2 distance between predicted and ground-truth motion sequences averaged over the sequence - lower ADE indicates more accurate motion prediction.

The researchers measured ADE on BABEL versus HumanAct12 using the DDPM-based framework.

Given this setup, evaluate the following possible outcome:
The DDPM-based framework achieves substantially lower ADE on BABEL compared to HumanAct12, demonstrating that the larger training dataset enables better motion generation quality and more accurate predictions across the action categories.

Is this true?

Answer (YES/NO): NO